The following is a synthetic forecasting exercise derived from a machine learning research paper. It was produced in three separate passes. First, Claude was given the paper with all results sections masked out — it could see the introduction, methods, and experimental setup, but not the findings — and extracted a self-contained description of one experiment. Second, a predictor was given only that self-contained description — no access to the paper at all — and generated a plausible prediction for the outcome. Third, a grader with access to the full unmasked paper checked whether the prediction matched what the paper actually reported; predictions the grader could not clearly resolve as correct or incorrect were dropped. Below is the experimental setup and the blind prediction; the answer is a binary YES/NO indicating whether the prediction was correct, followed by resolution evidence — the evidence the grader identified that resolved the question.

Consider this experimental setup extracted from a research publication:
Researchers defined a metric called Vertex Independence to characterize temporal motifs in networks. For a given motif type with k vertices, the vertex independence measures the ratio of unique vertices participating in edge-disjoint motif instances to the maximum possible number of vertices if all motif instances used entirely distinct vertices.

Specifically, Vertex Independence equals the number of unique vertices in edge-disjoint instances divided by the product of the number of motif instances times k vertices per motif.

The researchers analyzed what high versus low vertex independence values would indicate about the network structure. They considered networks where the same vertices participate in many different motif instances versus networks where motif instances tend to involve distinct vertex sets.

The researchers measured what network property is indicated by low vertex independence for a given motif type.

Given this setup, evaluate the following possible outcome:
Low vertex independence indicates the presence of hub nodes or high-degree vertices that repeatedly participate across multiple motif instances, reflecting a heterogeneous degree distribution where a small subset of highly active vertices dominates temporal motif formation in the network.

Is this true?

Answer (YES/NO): NO